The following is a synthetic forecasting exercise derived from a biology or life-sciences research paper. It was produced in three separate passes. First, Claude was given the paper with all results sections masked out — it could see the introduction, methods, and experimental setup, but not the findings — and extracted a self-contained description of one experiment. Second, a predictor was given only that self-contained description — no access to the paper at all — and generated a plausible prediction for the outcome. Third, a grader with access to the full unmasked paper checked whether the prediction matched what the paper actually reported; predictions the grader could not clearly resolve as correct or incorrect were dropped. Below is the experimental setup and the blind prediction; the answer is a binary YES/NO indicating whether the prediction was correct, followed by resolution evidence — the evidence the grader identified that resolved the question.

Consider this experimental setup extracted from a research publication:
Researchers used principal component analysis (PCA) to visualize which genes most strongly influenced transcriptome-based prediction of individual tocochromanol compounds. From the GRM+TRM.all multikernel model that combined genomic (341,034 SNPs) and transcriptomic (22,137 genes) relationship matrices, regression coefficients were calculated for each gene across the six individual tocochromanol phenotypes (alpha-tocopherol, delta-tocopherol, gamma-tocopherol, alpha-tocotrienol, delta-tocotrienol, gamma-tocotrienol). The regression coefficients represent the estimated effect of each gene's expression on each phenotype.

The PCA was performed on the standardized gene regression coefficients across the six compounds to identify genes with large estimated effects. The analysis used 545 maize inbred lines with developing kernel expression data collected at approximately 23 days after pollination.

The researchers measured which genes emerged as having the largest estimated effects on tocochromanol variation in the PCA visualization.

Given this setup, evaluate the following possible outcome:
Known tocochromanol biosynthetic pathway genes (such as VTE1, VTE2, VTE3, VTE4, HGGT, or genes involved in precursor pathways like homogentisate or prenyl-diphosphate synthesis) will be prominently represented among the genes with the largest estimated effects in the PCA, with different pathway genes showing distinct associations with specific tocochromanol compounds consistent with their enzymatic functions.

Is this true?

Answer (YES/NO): YES